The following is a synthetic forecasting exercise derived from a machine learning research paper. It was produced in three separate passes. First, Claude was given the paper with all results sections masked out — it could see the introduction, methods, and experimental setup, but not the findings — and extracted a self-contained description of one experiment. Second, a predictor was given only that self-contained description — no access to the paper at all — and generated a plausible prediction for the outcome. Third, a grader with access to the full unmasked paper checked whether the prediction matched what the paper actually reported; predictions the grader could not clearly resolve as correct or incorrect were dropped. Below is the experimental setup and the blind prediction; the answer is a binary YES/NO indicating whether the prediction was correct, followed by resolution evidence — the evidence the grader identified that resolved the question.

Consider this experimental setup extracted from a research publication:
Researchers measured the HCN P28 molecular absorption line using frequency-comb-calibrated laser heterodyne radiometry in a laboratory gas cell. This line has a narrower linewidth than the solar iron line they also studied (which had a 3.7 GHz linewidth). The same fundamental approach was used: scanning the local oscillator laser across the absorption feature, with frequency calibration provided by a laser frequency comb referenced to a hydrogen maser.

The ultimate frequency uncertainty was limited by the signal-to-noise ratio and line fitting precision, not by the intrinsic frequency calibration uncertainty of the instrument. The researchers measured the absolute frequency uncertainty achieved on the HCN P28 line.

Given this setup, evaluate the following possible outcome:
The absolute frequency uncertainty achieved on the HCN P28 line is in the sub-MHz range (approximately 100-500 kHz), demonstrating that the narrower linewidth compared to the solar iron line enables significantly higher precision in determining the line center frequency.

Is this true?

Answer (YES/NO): YES